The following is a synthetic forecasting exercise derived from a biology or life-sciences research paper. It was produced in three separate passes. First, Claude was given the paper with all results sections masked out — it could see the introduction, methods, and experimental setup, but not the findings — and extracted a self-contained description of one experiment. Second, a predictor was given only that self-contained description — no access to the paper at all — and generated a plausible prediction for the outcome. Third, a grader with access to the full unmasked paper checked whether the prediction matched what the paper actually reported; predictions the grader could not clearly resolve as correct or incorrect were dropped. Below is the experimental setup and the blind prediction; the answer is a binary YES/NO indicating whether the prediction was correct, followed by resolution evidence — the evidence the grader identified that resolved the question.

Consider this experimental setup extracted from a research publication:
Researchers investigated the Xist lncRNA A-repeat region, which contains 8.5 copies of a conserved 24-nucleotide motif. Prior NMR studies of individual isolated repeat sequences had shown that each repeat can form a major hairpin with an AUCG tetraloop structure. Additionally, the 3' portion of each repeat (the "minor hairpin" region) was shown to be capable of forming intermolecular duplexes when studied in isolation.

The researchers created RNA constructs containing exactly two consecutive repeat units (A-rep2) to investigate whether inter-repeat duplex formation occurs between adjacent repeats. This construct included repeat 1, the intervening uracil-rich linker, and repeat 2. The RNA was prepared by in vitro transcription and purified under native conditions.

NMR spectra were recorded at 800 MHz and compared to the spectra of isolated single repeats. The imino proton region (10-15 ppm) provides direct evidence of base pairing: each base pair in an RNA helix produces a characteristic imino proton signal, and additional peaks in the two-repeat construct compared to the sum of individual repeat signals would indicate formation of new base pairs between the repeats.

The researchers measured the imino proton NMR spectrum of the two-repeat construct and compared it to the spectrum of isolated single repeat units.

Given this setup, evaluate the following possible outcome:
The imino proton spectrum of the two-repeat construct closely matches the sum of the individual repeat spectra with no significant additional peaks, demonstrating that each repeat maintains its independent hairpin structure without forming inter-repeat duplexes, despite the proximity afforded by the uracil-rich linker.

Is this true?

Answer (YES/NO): NO